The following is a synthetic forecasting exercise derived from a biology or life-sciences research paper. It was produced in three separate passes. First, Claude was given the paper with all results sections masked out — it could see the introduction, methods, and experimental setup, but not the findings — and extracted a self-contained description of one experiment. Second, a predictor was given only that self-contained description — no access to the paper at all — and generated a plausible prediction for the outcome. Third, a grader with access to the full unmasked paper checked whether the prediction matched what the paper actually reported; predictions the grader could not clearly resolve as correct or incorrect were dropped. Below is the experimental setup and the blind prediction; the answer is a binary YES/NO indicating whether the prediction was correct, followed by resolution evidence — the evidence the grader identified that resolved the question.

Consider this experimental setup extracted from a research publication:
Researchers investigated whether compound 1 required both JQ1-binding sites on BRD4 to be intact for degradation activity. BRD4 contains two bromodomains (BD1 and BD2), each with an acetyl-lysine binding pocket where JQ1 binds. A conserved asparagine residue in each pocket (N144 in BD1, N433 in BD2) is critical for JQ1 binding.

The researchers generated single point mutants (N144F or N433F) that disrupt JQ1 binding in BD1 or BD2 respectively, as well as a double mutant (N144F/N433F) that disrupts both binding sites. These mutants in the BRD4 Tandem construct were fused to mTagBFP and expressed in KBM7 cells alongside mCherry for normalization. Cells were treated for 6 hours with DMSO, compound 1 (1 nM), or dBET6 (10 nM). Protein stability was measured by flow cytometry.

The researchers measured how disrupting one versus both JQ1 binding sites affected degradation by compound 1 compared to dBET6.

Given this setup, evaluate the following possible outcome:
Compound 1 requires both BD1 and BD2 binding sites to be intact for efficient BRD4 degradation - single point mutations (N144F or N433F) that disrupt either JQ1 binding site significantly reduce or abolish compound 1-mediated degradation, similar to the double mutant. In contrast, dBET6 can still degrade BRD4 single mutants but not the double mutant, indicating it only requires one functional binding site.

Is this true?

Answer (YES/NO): YES